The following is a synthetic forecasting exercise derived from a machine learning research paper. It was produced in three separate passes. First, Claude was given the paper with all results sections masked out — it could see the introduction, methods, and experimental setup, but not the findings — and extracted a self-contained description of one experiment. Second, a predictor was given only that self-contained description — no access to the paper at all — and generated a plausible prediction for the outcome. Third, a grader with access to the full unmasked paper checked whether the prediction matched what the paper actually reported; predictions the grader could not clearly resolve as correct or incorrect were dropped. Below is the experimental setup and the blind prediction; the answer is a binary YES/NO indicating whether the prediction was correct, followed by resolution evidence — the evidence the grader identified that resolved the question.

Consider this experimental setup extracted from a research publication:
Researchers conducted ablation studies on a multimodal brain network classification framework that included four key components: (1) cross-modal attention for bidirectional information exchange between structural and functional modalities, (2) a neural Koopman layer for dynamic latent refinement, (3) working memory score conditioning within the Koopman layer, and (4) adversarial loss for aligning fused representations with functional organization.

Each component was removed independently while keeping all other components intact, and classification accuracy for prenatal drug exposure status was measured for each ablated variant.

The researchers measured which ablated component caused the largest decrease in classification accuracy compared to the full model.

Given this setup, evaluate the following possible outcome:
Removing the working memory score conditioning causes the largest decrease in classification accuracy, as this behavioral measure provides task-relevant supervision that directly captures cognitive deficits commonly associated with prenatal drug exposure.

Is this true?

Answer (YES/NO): NO